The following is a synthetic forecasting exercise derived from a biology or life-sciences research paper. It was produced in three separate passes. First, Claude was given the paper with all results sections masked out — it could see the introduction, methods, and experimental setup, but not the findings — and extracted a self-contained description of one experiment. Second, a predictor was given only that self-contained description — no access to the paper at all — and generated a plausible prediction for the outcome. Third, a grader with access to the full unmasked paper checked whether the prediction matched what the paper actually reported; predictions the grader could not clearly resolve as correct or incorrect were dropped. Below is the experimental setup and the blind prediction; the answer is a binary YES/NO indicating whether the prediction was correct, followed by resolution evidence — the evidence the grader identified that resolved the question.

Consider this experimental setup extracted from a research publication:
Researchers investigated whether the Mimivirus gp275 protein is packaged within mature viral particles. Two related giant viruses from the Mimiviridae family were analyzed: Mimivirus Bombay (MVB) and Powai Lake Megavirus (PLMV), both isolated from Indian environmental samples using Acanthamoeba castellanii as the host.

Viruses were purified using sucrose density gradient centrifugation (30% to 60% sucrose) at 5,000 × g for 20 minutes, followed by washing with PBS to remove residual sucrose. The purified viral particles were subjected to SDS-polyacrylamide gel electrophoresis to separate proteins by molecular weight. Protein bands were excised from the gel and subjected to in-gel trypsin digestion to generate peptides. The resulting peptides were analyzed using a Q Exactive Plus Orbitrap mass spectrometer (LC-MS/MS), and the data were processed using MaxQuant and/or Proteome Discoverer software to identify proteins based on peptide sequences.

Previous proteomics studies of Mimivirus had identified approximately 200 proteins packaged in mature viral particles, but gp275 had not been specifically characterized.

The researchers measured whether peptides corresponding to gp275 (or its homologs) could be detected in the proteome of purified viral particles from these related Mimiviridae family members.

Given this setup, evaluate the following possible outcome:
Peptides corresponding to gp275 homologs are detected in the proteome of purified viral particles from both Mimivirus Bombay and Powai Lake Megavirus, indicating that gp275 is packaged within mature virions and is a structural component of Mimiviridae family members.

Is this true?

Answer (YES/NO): YES